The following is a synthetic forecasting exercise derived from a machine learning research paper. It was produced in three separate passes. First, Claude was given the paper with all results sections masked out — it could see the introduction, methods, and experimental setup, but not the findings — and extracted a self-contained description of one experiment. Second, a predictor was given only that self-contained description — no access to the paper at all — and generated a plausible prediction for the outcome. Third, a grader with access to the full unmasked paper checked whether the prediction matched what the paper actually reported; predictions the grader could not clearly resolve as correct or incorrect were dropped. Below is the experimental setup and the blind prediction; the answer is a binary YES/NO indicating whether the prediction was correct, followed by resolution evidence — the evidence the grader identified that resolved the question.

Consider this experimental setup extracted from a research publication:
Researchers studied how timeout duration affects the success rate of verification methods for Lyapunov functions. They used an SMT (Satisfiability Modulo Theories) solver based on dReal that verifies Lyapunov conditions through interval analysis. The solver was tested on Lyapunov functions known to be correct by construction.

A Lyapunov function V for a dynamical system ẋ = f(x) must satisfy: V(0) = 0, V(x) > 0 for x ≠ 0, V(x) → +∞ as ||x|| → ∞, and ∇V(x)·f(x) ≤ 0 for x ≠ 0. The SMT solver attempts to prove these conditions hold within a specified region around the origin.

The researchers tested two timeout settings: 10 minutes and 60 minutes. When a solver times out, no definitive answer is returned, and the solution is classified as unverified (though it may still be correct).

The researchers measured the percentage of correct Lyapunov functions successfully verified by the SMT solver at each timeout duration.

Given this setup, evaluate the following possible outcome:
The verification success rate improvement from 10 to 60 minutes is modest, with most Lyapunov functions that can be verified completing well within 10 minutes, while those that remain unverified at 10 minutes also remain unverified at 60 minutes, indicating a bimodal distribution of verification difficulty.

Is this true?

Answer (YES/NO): NO